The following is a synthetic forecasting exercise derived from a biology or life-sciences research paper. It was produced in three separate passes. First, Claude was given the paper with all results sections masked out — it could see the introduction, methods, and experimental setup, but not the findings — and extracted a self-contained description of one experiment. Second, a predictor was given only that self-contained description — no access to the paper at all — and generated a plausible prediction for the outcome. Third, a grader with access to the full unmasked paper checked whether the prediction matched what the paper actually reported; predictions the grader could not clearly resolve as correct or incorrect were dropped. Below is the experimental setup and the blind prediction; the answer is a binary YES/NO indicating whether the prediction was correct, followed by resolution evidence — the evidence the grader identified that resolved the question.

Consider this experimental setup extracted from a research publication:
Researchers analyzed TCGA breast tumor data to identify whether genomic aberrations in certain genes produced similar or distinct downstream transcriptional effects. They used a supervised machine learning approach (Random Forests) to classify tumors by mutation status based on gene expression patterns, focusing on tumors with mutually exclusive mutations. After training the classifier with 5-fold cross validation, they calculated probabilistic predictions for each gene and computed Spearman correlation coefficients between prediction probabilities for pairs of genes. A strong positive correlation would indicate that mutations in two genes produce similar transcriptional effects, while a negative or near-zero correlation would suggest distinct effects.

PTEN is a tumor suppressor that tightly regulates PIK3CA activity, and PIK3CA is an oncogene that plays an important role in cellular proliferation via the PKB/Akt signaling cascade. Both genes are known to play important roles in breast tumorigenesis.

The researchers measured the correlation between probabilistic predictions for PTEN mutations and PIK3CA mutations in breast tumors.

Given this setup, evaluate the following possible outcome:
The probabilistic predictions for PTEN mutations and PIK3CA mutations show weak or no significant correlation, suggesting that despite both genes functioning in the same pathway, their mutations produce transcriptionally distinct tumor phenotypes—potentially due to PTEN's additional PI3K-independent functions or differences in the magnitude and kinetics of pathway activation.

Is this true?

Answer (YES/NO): NO